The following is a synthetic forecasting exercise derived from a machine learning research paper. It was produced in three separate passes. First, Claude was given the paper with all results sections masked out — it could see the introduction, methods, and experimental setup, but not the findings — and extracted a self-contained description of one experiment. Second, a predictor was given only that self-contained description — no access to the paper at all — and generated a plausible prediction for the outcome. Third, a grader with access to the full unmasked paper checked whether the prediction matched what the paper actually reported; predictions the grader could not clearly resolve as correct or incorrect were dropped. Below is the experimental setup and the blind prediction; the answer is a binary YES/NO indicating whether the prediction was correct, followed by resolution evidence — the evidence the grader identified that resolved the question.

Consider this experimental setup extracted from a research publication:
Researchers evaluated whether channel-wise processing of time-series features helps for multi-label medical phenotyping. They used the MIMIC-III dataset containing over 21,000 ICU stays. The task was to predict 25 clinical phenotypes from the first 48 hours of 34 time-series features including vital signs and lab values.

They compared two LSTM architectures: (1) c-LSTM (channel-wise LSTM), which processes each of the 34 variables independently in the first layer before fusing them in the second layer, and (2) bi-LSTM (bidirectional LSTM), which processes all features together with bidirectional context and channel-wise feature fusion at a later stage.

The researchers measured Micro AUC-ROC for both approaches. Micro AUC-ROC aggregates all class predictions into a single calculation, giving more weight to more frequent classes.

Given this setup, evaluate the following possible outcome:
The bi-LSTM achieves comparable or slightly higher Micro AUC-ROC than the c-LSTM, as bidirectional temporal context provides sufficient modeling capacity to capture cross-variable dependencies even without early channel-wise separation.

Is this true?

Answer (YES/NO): NO